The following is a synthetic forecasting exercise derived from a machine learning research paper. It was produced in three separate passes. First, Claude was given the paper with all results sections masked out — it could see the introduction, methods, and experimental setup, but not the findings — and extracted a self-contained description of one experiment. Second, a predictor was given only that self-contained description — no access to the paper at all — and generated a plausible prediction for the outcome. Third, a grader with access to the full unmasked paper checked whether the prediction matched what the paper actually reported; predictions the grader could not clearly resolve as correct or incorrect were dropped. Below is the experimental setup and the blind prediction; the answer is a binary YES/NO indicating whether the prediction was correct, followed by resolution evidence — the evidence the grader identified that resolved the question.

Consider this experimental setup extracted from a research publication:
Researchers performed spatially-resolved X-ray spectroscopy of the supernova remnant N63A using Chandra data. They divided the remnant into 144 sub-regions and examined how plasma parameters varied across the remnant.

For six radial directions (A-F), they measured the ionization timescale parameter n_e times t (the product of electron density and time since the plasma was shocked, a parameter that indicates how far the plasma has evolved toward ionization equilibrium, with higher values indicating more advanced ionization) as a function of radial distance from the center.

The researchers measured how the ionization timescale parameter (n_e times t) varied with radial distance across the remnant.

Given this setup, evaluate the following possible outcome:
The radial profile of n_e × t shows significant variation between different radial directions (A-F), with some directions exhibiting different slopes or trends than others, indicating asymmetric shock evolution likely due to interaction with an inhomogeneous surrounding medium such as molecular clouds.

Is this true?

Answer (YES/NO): NO